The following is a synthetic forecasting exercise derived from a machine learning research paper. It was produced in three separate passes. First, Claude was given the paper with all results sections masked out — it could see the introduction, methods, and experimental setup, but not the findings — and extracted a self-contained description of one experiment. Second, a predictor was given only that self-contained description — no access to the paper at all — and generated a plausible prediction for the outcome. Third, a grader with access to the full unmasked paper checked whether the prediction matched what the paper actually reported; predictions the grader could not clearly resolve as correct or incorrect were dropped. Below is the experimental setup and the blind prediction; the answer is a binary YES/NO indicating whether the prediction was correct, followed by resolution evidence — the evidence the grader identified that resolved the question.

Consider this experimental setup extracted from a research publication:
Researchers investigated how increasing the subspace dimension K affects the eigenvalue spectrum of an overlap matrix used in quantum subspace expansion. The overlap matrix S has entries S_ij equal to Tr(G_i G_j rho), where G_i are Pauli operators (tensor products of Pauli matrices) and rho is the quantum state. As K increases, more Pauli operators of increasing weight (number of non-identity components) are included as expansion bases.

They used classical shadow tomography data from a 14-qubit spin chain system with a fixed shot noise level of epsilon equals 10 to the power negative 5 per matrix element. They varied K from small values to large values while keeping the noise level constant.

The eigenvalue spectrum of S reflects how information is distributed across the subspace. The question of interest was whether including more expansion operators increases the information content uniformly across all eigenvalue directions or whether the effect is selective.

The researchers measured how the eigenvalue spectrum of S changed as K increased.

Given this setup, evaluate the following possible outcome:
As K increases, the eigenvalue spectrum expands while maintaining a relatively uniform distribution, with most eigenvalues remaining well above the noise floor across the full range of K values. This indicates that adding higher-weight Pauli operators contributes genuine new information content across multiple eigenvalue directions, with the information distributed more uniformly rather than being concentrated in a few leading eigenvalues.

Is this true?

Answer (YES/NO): NO